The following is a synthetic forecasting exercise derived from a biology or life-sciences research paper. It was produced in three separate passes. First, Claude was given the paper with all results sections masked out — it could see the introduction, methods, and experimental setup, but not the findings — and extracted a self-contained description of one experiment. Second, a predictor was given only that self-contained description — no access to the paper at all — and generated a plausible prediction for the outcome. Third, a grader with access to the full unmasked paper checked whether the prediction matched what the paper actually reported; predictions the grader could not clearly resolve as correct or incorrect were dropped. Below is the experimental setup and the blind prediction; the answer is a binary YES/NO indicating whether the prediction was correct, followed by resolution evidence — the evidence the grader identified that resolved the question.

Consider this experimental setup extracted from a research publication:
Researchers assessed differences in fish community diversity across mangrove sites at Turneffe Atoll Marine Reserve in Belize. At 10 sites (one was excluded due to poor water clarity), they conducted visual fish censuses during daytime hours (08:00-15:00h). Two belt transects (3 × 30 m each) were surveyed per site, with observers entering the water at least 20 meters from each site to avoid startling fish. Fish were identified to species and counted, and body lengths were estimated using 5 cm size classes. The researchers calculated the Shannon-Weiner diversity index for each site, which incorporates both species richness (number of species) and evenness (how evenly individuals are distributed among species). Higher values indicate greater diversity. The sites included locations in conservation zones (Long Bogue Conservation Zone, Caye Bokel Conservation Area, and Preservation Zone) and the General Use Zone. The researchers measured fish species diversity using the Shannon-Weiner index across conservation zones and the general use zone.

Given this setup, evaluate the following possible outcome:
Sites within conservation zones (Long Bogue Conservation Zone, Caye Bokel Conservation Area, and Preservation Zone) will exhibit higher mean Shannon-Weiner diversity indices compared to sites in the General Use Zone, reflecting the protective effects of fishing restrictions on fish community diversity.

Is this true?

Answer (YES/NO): NO